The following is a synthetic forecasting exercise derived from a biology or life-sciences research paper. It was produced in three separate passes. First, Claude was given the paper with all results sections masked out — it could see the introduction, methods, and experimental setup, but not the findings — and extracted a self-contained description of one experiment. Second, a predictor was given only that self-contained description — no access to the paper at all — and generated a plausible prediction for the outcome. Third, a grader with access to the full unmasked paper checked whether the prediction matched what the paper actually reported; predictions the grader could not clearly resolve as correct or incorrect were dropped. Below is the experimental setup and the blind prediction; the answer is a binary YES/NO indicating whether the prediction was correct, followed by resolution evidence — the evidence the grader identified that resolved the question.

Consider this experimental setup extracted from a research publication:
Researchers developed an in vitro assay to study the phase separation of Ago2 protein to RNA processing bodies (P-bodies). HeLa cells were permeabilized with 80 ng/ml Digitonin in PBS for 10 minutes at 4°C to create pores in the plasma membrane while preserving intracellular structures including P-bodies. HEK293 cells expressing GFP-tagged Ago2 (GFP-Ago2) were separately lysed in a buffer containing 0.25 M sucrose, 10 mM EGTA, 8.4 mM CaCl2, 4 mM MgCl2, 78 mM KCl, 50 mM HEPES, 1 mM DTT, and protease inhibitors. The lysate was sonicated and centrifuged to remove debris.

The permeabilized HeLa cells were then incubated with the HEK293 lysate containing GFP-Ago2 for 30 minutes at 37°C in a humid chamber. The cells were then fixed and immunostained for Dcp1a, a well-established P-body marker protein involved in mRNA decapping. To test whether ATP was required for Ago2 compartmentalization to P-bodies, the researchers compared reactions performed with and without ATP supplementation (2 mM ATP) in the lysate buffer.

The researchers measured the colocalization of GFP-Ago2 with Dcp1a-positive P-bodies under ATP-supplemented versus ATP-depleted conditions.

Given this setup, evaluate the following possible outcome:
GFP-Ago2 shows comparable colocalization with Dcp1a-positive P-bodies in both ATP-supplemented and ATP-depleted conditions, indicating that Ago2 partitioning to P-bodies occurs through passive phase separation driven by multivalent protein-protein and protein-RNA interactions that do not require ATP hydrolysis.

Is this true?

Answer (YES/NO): NO